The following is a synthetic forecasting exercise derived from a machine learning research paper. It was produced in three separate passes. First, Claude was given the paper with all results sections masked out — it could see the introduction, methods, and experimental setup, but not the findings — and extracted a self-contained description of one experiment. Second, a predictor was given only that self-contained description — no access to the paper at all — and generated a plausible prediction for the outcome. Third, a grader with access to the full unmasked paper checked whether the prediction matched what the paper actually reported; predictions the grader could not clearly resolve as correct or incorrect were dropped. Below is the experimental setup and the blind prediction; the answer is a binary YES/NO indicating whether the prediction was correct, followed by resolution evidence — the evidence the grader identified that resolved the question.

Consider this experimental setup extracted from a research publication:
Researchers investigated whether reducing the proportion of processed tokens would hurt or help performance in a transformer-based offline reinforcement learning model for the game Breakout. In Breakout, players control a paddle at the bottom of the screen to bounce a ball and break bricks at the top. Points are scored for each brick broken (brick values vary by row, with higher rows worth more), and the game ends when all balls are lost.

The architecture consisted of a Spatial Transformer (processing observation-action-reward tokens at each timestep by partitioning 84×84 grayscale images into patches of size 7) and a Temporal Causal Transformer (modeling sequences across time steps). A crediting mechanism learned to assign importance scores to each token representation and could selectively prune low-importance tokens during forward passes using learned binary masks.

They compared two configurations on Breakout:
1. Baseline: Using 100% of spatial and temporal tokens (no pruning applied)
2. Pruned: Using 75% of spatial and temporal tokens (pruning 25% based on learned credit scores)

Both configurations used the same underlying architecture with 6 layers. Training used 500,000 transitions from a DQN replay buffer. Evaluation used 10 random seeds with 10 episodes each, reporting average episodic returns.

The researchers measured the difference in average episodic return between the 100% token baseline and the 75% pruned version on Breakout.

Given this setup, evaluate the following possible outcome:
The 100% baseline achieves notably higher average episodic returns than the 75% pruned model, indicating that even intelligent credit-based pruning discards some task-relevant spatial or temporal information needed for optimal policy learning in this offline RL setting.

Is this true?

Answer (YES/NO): NO